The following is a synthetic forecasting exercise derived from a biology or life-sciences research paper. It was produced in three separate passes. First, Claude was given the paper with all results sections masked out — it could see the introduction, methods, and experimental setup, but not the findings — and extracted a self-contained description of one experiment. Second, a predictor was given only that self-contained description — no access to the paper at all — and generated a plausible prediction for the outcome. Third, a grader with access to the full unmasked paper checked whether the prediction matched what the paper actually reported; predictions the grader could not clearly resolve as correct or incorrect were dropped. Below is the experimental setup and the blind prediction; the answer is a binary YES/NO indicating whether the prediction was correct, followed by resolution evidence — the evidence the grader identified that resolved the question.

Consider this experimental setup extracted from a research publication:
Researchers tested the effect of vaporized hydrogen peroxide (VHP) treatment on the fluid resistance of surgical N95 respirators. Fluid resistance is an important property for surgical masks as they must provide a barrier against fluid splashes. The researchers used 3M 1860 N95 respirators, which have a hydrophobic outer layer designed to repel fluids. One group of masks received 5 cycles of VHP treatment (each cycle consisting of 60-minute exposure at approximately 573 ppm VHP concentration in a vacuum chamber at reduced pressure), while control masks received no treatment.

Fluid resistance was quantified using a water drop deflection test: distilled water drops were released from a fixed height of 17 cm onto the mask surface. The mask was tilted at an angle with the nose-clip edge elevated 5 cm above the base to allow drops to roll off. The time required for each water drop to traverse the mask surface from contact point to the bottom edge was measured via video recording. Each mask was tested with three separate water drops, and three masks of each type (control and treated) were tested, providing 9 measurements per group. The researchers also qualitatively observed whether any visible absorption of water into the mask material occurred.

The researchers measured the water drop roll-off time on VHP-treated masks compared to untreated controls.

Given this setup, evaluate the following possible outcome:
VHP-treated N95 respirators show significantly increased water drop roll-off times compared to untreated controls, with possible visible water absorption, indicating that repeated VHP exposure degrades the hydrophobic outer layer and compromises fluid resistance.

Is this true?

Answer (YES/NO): NO